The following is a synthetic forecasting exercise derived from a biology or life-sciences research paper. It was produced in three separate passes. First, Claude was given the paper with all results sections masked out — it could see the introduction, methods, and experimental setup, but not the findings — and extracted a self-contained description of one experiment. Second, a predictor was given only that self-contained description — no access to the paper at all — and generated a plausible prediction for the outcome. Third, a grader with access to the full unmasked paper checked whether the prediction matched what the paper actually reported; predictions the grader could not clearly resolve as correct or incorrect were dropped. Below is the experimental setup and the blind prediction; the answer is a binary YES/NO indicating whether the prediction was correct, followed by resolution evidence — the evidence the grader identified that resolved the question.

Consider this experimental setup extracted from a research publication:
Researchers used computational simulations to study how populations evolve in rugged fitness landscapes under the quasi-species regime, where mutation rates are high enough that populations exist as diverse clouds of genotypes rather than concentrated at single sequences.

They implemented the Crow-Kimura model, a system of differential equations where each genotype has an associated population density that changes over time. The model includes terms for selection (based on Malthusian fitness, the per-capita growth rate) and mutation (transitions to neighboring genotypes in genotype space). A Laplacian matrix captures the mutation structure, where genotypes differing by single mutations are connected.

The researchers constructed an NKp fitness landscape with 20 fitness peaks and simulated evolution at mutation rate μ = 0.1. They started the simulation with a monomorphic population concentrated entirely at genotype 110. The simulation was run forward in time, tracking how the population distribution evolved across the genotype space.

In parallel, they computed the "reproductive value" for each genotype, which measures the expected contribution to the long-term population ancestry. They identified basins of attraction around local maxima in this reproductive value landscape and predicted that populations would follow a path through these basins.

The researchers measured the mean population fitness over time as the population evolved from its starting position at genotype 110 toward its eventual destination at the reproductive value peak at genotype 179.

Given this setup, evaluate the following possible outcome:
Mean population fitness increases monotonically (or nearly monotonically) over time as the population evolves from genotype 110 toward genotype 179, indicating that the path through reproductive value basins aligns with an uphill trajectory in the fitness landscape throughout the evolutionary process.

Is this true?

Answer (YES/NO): NO